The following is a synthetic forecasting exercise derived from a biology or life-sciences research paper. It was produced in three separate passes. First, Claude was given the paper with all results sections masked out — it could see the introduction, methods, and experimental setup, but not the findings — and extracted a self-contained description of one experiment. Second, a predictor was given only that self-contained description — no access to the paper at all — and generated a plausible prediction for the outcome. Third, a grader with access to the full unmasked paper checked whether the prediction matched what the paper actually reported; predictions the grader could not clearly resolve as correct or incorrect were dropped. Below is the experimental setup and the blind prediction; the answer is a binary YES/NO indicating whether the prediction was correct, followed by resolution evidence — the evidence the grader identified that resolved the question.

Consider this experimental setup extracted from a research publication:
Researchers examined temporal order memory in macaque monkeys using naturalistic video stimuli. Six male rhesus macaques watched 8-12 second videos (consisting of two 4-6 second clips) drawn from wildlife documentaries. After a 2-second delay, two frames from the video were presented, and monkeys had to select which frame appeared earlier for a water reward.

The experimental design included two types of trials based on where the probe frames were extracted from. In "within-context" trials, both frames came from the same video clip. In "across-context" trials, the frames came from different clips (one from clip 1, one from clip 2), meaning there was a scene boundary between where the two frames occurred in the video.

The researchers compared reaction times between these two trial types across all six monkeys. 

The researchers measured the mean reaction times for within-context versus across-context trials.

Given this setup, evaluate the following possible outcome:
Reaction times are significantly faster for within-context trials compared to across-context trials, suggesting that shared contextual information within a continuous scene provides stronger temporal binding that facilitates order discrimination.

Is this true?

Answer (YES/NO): NO